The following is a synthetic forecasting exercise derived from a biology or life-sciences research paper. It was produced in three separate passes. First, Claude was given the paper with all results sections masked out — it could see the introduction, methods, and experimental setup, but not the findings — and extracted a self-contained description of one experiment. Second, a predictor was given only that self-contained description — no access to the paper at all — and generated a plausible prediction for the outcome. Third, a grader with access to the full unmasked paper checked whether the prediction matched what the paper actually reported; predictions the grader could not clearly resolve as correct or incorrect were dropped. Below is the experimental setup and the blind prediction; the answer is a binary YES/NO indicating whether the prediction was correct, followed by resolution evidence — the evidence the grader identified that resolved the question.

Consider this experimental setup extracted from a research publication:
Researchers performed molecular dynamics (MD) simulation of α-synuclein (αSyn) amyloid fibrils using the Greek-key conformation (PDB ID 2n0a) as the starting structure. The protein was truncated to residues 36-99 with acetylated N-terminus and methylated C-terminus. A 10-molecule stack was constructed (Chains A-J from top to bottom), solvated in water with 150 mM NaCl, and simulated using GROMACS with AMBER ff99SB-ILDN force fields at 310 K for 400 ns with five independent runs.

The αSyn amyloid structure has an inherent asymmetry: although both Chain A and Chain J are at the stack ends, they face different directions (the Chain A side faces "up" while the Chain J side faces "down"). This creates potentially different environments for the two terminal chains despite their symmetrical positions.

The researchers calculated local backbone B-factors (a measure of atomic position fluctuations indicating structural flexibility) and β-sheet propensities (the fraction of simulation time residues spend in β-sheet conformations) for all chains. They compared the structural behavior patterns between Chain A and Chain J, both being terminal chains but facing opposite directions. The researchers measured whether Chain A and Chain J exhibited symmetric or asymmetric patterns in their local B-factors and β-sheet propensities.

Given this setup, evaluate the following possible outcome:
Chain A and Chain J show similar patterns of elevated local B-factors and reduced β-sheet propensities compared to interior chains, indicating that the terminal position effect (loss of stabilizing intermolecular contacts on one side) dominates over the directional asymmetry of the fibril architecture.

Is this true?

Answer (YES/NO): NO